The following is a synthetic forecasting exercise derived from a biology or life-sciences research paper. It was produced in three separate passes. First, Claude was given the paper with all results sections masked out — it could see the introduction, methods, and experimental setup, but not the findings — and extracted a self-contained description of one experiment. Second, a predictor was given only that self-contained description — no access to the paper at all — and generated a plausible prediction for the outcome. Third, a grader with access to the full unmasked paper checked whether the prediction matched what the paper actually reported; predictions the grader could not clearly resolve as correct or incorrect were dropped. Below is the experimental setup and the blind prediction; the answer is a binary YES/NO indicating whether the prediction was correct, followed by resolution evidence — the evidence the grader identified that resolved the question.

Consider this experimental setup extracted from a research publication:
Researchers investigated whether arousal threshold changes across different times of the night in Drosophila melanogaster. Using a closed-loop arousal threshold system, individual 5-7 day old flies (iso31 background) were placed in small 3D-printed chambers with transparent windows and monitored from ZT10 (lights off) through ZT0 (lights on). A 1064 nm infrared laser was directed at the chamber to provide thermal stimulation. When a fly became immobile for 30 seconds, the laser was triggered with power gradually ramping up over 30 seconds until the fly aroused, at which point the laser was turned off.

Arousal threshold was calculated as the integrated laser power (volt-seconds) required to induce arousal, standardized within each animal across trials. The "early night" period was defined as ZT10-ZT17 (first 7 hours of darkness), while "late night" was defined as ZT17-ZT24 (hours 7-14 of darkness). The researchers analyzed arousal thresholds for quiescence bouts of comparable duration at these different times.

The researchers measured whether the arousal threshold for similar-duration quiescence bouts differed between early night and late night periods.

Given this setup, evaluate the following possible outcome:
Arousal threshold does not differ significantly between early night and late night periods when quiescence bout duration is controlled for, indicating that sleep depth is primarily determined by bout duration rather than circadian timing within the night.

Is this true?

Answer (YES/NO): NO